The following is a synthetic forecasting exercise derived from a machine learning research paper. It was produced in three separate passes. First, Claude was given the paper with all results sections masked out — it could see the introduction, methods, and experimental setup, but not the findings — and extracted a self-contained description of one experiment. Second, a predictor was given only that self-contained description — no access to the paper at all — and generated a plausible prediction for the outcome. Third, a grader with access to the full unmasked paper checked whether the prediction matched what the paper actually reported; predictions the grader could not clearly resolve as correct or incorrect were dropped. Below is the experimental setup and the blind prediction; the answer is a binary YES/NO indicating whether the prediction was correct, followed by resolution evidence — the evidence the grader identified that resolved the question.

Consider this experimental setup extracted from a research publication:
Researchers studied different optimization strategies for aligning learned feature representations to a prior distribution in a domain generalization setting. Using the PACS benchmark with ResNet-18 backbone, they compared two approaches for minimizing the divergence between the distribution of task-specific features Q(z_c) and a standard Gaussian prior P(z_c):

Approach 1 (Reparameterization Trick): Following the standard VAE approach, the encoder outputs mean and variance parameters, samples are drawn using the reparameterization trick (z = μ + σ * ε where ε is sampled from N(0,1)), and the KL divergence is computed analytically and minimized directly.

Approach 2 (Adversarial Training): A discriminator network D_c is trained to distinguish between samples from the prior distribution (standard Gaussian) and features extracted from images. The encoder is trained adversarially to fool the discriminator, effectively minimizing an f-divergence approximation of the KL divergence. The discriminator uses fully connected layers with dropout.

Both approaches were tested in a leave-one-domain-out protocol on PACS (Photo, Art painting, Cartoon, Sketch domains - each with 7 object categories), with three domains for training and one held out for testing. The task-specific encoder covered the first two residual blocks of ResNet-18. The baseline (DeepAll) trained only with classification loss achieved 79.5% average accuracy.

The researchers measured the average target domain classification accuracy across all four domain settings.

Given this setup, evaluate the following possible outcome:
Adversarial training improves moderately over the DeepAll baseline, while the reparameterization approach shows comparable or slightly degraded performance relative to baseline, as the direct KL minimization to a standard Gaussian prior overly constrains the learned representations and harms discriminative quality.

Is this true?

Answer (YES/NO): YES